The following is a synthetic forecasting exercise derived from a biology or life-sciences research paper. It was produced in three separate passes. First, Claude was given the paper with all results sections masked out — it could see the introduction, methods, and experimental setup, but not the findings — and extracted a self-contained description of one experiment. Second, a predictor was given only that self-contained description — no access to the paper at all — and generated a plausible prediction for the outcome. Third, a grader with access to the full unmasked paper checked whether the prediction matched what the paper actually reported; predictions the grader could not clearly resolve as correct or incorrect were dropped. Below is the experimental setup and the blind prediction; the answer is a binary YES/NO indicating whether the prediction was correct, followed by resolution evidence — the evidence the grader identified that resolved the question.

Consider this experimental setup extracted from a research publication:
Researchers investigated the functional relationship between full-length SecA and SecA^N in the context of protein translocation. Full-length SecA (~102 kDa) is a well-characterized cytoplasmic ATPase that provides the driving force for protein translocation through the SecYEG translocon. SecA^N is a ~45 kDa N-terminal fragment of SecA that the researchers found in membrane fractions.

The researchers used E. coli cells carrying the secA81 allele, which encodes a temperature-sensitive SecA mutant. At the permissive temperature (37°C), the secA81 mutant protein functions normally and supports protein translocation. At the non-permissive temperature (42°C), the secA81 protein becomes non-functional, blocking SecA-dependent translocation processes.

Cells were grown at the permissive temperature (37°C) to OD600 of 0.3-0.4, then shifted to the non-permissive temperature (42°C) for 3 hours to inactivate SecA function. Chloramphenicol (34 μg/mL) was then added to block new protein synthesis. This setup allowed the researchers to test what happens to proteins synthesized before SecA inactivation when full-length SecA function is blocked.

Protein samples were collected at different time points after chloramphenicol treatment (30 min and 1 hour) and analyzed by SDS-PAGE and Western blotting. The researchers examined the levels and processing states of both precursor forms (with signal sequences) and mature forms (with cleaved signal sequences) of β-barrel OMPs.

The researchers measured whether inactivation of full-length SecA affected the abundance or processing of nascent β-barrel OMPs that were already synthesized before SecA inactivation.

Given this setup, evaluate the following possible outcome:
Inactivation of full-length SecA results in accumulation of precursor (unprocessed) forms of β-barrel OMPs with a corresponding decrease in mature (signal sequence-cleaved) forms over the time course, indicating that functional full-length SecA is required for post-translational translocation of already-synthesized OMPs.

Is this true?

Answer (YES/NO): NO